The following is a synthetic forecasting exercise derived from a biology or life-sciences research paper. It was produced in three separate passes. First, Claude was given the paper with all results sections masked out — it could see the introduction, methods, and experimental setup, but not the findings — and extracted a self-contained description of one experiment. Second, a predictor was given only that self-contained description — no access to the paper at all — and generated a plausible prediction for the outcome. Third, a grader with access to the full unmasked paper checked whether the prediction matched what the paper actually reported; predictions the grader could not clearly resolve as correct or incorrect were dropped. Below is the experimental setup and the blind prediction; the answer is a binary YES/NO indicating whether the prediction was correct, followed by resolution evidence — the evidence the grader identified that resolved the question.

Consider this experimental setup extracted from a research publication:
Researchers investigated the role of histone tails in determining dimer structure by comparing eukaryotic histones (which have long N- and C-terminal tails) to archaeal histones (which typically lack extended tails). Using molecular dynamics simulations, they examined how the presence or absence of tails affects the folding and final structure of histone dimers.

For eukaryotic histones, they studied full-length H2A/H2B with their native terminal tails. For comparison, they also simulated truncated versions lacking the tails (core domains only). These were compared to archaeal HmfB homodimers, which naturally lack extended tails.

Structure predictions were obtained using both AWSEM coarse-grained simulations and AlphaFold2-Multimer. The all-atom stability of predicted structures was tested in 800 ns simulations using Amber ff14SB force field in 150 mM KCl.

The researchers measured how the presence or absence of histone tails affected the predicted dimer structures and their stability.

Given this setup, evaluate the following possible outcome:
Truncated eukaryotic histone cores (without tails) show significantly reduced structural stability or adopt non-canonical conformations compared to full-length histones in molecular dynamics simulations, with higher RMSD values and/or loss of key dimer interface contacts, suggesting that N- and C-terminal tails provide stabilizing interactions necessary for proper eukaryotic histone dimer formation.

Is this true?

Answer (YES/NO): NO